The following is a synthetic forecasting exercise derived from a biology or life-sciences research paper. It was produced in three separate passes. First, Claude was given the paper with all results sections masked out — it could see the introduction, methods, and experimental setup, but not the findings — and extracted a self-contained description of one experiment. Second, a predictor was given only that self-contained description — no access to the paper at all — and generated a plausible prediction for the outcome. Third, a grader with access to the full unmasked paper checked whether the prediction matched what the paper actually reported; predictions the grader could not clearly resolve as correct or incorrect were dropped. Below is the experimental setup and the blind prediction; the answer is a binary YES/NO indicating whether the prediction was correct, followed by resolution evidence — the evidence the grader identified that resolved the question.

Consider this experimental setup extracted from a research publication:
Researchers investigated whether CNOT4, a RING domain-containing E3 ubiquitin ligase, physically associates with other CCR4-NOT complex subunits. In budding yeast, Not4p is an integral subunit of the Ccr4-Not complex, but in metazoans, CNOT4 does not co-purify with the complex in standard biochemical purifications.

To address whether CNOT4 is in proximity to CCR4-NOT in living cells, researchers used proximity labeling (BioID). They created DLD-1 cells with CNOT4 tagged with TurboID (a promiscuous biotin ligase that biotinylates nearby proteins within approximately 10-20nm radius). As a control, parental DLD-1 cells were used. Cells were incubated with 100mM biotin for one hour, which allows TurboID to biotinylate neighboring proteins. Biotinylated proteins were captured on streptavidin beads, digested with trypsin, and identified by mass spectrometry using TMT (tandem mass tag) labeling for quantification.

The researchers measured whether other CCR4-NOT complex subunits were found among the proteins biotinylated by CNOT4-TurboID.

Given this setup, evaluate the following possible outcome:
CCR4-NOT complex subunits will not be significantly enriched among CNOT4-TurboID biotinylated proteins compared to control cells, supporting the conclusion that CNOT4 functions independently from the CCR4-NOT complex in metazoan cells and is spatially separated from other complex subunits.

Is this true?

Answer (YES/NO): NO